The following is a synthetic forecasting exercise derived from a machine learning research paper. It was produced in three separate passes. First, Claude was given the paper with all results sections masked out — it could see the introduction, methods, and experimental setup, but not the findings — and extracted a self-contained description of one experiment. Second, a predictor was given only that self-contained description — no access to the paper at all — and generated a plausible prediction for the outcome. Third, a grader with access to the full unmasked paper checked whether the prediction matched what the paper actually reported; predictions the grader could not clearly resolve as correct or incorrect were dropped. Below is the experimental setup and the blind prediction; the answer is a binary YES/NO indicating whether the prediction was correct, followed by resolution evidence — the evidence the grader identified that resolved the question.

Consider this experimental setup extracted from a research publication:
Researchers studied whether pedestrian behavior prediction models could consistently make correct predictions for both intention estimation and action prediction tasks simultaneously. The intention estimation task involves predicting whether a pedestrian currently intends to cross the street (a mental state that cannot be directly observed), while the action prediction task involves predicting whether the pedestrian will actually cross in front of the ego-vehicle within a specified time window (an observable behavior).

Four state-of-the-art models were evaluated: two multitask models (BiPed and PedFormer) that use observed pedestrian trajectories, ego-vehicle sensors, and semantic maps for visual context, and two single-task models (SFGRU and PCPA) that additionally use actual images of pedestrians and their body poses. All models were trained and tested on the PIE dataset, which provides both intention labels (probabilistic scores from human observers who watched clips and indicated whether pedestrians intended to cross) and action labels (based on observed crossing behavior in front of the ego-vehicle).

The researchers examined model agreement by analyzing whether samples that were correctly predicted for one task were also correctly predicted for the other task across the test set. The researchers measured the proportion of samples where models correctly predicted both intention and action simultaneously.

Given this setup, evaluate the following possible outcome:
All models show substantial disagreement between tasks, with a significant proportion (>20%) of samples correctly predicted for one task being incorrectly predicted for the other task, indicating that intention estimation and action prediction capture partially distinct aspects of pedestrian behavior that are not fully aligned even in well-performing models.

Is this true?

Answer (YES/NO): NO